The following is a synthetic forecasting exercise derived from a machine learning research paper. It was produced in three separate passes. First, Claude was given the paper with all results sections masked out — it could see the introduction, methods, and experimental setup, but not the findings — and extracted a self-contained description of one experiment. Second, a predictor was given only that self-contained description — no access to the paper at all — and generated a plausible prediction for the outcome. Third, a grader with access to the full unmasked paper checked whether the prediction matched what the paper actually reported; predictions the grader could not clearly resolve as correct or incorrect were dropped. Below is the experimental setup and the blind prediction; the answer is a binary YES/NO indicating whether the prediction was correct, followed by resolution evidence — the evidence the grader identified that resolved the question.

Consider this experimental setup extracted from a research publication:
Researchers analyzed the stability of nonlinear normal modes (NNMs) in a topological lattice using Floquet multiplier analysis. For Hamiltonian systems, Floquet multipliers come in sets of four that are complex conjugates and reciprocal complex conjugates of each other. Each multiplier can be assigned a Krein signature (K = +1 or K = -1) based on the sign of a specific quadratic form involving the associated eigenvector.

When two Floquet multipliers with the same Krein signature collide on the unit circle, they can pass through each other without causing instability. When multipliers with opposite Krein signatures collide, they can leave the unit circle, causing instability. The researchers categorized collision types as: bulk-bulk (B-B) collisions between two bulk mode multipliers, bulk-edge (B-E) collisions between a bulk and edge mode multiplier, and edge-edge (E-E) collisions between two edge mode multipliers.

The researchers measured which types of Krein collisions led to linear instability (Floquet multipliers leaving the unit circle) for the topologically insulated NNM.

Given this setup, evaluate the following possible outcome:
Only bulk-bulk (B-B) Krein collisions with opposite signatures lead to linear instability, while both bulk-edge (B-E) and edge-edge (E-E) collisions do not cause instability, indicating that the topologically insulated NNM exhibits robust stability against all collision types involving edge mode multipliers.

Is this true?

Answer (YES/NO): NO